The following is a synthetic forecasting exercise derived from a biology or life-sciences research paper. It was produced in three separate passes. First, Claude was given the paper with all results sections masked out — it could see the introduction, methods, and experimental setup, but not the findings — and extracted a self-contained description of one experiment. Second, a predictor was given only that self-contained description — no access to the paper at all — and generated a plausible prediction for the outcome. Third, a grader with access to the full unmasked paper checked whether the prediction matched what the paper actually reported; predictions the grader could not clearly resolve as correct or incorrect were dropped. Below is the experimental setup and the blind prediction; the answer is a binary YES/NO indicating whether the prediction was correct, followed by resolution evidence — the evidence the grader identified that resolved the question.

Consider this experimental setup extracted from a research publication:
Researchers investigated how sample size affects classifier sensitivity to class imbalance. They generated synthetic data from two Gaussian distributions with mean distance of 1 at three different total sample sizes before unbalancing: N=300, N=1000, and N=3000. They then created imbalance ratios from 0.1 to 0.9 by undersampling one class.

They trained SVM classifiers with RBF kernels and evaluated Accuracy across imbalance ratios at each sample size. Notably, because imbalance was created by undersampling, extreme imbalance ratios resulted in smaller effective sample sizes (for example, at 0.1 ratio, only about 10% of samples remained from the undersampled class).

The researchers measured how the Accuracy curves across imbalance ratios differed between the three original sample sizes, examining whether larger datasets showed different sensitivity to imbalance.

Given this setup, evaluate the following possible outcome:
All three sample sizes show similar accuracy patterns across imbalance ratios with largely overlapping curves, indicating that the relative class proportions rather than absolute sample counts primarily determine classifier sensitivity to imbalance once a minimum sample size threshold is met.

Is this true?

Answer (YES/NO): YES